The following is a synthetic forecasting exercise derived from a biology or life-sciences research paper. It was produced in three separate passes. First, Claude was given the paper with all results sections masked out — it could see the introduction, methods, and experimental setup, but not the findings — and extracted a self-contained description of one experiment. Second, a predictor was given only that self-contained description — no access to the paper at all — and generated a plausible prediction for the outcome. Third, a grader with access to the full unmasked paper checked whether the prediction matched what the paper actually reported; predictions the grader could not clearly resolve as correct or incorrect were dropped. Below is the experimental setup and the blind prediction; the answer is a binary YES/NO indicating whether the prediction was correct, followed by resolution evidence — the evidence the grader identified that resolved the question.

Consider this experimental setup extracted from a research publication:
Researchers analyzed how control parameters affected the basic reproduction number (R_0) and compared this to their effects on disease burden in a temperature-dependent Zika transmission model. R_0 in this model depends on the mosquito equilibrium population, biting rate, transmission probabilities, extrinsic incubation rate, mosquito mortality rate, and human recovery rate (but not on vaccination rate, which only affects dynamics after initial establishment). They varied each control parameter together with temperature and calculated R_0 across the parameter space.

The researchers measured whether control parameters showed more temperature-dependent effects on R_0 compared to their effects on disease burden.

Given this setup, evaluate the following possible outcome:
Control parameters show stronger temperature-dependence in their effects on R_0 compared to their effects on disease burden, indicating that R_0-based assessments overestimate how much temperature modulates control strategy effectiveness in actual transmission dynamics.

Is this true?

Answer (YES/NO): YES